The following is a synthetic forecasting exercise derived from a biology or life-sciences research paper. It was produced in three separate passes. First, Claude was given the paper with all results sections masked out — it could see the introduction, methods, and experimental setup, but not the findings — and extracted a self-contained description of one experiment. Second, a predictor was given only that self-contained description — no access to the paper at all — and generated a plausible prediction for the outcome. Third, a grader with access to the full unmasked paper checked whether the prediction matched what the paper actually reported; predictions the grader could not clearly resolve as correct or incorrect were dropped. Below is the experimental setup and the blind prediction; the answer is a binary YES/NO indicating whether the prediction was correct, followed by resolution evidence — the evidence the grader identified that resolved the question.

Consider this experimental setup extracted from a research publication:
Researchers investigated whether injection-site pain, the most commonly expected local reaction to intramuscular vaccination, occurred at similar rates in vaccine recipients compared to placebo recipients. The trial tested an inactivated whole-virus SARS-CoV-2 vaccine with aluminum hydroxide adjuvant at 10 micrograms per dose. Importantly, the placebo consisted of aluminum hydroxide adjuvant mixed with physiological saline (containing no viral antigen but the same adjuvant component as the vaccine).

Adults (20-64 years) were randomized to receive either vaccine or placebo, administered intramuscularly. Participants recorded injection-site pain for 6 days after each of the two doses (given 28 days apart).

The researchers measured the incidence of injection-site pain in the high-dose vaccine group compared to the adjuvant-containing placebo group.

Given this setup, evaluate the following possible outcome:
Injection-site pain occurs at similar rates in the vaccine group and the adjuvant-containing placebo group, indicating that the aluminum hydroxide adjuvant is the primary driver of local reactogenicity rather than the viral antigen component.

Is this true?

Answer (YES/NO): NO